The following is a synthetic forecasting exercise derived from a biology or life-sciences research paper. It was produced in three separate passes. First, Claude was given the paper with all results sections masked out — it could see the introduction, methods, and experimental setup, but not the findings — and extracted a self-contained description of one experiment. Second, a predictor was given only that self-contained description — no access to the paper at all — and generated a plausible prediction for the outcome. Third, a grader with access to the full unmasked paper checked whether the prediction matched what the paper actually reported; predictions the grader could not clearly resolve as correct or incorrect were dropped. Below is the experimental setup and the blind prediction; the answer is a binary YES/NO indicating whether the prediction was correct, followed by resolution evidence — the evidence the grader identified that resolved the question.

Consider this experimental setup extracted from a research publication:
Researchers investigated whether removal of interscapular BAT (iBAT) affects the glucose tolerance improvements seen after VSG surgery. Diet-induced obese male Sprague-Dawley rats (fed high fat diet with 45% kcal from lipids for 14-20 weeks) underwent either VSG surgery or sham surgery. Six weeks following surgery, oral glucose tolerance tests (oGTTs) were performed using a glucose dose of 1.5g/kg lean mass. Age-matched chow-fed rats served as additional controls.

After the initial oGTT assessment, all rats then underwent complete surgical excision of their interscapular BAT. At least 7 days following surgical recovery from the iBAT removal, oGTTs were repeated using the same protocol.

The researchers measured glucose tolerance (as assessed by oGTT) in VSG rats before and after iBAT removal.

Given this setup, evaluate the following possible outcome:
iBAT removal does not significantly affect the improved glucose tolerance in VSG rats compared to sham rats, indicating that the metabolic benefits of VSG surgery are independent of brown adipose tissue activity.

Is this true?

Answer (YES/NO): NO